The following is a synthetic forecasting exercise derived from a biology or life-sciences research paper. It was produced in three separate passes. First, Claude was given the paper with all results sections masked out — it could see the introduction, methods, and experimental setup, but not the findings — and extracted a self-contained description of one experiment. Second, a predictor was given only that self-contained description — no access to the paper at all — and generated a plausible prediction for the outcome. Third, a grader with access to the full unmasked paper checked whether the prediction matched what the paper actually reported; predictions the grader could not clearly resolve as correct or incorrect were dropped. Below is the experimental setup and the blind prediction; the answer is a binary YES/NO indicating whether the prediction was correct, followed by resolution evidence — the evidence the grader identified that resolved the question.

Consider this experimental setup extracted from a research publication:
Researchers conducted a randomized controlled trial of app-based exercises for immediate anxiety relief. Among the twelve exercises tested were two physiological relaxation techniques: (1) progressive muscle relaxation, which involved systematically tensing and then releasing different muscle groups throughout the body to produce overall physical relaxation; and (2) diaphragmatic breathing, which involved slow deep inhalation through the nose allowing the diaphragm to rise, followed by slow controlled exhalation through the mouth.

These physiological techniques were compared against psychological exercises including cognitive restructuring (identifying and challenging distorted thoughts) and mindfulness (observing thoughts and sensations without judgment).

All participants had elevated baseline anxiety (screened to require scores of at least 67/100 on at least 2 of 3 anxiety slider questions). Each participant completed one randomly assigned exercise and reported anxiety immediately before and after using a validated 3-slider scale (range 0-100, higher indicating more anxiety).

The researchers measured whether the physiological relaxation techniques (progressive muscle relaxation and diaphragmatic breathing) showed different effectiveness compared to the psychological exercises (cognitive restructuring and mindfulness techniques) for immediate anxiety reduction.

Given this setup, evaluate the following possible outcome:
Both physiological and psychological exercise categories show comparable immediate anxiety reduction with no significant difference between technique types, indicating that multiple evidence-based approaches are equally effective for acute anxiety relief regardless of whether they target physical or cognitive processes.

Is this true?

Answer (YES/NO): NO